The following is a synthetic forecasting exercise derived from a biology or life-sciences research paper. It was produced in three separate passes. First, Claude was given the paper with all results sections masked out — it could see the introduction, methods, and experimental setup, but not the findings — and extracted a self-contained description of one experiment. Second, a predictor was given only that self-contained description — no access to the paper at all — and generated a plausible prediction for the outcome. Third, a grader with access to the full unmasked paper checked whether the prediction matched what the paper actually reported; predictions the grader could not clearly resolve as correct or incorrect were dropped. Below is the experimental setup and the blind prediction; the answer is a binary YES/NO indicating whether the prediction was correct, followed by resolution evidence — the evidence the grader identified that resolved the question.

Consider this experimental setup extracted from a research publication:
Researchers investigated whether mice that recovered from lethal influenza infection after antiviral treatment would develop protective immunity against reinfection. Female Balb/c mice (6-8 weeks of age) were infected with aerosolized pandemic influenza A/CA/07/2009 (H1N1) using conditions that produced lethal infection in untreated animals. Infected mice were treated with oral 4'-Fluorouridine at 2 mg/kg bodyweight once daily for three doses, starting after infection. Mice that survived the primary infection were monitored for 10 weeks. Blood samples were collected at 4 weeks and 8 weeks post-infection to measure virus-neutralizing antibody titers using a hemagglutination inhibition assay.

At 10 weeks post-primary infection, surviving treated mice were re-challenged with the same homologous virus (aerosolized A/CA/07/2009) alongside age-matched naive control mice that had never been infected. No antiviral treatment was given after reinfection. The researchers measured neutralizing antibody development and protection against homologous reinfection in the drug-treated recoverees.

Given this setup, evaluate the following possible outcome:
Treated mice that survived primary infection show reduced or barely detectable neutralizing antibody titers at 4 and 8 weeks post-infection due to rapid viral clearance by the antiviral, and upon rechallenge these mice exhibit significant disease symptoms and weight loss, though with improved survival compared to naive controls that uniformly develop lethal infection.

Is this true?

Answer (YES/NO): NO